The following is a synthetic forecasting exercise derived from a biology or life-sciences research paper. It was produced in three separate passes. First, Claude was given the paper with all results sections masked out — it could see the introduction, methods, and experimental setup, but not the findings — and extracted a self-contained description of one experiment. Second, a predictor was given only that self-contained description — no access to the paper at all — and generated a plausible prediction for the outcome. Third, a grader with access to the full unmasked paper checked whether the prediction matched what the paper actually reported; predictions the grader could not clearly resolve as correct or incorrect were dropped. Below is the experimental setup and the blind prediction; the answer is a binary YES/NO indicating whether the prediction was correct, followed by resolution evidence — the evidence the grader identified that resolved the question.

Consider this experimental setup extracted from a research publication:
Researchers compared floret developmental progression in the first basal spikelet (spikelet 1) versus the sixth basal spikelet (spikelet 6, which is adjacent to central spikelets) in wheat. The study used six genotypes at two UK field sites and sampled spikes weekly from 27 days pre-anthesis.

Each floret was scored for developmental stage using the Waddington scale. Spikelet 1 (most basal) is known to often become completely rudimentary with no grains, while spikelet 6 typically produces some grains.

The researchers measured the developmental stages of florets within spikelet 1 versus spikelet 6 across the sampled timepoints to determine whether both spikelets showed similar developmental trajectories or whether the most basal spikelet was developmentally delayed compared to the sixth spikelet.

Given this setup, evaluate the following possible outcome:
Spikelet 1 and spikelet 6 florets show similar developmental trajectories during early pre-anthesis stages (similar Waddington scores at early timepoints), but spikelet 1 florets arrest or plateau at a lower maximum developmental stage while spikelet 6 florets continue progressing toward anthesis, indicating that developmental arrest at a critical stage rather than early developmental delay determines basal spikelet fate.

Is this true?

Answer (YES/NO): NO